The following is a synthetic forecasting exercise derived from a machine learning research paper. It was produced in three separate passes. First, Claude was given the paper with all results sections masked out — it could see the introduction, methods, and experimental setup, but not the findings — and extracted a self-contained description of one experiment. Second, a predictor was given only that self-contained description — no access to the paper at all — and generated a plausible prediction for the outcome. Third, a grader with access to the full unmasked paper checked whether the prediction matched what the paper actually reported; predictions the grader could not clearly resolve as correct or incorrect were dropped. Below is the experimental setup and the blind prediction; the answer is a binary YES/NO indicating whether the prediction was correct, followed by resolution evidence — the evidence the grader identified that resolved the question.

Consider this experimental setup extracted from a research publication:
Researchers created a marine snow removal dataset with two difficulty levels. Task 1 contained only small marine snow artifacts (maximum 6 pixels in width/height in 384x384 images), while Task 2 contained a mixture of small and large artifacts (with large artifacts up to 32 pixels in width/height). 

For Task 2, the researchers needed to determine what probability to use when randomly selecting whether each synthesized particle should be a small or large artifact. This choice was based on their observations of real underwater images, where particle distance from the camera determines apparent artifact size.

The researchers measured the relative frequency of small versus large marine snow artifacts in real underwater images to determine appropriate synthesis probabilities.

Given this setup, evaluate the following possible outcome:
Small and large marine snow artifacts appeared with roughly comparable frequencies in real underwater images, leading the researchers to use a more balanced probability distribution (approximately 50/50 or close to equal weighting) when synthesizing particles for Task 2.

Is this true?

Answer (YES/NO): NO